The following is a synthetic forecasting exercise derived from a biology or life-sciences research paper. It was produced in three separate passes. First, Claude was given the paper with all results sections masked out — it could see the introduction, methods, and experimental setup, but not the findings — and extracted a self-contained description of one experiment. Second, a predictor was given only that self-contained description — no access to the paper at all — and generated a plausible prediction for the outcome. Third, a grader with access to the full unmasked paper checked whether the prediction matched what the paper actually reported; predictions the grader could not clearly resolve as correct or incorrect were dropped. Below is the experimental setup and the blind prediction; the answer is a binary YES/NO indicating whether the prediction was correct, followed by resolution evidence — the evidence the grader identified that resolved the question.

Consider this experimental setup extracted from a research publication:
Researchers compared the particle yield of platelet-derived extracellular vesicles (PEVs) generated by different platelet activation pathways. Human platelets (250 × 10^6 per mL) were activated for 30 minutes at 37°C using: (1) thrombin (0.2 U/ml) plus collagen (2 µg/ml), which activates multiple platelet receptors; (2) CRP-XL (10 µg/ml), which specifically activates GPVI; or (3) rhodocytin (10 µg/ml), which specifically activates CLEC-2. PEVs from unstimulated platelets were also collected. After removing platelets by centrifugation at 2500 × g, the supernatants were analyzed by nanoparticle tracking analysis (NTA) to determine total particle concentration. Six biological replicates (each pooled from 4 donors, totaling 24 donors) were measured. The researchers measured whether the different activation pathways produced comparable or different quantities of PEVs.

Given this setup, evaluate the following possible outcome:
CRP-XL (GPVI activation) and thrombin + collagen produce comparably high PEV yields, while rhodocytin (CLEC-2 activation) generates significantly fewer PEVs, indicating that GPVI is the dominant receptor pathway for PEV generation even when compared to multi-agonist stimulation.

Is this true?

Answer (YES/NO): YES